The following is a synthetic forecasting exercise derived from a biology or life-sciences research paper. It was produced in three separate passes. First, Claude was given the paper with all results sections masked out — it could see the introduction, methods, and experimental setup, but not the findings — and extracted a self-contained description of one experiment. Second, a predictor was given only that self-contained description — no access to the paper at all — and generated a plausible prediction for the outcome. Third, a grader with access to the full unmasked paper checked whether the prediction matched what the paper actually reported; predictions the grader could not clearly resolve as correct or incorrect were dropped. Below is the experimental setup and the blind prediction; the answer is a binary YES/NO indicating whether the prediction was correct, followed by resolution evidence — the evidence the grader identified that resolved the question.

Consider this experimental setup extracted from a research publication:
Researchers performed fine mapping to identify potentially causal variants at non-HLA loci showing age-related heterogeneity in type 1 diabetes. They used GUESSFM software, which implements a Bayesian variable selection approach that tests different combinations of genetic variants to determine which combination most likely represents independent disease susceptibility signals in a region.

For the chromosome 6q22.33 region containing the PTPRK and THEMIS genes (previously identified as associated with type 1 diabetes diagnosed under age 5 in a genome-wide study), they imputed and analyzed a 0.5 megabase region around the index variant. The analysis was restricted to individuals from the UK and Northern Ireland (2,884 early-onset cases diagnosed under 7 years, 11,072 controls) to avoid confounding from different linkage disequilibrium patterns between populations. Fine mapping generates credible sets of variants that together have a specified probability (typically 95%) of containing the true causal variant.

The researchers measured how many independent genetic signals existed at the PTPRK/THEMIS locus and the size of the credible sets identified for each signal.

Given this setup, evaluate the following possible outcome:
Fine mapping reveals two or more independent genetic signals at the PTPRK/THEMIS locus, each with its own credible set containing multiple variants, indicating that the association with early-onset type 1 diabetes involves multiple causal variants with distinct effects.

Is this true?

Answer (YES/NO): NO